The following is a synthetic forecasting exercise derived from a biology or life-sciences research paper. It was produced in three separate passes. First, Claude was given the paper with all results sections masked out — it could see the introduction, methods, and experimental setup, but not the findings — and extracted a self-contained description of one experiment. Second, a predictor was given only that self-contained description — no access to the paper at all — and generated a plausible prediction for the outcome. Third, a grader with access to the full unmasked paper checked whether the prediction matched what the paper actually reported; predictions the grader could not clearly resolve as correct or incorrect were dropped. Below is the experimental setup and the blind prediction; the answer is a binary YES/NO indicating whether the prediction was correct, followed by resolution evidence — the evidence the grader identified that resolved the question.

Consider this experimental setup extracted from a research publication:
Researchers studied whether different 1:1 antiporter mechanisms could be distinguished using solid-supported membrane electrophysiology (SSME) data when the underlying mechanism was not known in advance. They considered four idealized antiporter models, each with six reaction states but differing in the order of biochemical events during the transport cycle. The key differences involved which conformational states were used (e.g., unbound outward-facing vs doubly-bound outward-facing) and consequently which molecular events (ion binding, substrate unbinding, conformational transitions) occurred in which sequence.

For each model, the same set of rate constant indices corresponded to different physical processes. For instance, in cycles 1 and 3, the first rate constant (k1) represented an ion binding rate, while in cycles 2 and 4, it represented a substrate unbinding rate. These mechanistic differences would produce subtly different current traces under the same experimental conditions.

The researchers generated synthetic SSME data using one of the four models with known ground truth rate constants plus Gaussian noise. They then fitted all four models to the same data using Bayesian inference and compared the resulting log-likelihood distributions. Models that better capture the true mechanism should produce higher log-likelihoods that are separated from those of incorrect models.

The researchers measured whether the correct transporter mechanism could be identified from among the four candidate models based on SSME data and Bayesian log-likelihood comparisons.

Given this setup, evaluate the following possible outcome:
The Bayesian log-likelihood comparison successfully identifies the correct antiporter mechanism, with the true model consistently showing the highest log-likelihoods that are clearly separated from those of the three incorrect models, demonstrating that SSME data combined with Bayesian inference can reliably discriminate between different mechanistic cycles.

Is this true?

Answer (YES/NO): NO